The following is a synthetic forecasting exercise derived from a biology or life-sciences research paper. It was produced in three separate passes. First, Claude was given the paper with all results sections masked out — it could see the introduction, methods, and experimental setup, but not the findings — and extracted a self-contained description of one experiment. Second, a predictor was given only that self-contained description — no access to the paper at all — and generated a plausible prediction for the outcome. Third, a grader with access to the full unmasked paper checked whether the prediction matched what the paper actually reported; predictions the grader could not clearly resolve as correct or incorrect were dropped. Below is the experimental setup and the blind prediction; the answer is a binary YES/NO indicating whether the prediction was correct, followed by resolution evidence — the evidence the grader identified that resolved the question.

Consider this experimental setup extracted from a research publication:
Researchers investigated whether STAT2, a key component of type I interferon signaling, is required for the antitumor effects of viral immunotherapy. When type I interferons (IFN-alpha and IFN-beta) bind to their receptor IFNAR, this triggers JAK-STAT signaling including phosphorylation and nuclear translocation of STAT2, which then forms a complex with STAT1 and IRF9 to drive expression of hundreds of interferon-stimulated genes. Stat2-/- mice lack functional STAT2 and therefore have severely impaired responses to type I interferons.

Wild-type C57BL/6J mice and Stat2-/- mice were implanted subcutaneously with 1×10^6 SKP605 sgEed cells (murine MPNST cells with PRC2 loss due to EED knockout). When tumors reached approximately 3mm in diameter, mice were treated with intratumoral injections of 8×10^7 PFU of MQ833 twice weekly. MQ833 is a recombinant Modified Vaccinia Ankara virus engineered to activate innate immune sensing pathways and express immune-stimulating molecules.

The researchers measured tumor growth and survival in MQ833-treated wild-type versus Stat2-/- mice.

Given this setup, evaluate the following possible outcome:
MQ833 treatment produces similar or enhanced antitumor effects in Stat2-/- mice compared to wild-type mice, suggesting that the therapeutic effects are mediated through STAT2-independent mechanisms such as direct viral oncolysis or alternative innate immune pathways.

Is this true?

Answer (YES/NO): NO